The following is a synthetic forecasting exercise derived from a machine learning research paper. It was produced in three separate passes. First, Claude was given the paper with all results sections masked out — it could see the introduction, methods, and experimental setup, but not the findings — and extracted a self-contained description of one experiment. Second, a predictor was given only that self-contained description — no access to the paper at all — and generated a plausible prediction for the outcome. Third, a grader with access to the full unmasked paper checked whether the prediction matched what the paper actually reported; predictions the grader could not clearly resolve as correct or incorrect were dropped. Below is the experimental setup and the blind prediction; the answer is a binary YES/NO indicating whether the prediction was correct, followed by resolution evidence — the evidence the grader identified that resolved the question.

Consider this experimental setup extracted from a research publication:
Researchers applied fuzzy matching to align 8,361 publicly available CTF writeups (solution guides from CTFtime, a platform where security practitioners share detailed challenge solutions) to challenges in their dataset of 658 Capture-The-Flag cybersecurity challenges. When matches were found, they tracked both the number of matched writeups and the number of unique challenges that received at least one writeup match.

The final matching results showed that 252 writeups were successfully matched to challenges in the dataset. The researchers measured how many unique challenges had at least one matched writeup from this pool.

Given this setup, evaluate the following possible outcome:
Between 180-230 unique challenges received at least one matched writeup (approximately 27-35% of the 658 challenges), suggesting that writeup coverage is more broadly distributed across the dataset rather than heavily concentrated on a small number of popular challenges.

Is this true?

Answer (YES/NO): NO